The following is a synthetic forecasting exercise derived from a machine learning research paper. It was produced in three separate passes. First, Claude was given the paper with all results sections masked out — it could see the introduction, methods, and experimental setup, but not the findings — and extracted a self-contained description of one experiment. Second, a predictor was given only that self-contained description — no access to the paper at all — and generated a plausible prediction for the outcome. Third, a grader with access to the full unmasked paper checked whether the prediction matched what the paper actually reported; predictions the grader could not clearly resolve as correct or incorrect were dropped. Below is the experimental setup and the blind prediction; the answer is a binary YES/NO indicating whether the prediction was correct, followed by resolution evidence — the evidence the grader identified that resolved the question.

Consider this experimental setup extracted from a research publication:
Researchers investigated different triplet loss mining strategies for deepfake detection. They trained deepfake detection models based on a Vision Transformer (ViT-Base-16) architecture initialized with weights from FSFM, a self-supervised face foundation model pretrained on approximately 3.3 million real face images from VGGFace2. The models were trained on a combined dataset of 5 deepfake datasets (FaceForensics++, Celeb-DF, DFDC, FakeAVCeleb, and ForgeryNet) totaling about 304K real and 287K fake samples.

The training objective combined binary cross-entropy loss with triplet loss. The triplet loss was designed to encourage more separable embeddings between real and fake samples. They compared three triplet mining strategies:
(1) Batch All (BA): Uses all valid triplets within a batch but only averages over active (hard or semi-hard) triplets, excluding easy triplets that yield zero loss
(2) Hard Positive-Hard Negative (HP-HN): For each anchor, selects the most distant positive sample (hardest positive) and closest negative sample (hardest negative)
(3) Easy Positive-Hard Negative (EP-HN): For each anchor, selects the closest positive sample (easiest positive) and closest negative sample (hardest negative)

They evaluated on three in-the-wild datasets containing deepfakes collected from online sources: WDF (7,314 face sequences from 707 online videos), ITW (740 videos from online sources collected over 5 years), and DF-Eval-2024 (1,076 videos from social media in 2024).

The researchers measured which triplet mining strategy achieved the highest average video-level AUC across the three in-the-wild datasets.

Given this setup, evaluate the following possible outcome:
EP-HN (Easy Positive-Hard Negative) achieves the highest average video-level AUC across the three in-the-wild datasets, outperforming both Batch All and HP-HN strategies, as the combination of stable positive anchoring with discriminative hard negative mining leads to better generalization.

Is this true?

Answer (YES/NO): NO